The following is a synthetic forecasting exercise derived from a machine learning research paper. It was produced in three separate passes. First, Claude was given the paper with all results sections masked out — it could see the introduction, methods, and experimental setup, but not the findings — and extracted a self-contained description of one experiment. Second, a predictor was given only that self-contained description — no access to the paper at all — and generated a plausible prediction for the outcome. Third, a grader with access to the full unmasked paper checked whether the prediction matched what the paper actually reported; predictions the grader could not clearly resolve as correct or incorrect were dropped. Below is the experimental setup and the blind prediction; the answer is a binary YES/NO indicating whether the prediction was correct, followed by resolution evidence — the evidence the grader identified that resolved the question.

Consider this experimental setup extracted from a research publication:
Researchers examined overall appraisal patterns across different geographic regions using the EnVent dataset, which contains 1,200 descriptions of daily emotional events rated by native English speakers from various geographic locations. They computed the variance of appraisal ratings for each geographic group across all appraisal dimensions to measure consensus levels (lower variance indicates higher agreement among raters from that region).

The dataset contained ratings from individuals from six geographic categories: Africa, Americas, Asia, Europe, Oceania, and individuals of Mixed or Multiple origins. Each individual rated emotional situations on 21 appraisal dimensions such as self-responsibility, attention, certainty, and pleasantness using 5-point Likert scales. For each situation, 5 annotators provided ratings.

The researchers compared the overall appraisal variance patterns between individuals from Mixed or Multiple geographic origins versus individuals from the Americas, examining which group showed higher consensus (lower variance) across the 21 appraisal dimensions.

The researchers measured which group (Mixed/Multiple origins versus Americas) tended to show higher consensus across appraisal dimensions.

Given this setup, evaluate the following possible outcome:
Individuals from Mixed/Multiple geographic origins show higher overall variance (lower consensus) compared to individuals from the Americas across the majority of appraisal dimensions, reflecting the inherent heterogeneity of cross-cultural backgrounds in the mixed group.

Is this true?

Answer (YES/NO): NO